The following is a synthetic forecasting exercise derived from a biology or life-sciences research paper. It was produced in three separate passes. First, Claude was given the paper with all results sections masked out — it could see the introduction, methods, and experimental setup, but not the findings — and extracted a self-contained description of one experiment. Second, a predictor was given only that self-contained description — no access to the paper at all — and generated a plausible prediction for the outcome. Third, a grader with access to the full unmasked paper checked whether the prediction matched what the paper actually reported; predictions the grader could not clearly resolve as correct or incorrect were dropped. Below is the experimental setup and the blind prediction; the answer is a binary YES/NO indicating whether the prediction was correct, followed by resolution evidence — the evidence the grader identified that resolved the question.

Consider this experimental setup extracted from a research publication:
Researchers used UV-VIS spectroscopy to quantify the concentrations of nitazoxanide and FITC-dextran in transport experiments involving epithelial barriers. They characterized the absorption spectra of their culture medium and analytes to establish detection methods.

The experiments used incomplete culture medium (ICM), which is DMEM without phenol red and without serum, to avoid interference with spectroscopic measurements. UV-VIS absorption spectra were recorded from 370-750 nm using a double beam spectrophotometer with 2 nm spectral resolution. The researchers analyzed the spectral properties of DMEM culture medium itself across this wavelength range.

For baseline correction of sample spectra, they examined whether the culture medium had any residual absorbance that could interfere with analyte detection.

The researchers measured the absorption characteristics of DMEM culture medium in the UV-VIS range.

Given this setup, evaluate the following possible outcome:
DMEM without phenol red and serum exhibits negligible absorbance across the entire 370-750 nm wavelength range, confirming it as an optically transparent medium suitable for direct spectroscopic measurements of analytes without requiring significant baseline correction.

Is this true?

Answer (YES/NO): NO